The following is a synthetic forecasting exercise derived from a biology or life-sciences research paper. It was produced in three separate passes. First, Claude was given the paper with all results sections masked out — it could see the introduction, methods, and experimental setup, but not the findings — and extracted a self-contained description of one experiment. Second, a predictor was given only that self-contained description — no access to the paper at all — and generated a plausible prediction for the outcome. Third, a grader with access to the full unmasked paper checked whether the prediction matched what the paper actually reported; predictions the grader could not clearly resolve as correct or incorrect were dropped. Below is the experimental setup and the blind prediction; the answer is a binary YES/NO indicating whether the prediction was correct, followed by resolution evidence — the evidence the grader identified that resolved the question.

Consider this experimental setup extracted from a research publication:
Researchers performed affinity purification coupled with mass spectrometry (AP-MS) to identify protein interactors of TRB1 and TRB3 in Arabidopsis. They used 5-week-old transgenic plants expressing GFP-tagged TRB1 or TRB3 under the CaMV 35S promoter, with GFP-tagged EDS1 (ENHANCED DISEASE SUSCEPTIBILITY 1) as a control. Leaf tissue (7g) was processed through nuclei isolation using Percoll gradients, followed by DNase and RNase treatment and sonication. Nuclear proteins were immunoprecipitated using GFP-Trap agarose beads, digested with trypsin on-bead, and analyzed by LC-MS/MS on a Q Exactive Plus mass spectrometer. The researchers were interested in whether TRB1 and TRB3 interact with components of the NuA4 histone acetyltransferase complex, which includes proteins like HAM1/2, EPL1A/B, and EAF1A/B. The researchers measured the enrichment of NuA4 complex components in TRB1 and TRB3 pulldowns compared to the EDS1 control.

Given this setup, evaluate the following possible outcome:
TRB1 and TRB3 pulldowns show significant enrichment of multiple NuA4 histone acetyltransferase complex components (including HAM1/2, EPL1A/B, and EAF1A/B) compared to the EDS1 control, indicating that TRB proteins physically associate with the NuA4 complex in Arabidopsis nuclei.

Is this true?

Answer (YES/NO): NO